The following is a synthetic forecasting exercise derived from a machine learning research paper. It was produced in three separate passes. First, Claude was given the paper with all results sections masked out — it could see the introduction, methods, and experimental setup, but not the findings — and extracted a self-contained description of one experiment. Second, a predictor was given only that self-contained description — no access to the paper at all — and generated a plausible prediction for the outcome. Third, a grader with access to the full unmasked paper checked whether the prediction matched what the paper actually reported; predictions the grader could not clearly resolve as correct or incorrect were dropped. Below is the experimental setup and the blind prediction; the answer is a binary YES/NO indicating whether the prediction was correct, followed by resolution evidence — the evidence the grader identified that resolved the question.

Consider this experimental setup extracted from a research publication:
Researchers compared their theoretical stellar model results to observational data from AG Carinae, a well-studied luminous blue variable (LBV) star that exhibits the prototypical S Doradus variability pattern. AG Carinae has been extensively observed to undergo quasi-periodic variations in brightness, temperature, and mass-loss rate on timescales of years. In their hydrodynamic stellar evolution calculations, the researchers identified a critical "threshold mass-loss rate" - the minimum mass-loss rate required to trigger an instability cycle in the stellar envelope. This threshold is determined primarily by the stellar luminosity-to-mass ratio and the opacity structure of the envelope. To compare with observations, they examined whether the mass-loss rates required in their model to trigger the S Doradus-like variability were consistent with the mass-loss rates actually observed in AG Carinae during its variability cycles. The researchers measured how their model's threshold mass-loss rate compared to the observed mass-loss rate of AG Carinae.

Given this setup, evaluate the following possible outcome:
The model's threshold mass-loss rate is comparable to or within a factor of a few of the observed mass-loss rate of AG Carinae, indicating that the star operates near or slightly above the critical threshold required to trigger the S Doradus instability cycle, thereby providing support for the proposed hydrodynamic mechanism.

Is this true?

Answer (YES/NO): YES